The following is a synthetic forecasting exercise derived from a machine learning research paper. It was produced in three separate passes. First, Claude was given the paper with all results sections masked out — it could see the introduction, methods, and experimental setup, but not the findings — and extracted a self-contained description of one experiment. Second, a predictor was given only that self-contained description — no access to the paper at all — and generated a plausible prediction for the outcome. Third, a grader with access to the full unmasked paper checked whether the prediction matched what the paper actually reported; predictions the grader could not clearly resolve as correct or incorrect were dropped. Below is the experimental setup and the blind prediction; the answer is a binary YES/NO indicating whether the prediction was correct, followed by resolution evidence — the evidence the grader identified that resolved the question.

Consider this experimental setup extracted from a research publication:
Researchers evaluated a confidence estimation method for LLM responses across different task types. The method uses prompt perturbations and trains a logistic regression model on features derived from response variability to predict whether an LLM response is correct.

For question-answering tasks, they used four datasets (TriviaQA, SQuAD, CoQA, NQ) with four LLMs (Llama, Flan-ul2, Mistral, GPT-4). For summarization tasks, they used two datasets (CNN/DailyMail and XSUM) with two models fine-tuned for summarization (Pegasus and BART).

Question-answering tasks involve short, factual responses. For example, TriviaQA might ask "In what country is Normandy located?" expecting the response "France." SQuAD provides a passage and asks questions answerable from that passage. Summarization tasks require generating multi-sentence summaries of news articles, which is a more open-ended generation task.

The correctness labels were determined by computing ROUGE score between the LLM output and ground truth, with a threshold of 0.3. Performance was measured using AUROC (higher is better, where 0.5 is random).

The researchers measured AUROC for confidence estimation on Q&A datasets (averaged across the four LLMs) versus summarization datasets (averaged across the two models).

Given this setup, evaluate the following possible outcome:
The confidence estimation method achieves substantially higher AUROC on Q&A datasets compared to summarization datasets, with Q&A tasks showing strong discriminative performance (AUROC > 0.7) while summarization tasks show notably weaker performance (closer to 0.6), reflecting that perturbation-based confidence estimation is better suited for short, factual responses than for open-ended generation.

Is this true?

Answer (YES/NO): YES